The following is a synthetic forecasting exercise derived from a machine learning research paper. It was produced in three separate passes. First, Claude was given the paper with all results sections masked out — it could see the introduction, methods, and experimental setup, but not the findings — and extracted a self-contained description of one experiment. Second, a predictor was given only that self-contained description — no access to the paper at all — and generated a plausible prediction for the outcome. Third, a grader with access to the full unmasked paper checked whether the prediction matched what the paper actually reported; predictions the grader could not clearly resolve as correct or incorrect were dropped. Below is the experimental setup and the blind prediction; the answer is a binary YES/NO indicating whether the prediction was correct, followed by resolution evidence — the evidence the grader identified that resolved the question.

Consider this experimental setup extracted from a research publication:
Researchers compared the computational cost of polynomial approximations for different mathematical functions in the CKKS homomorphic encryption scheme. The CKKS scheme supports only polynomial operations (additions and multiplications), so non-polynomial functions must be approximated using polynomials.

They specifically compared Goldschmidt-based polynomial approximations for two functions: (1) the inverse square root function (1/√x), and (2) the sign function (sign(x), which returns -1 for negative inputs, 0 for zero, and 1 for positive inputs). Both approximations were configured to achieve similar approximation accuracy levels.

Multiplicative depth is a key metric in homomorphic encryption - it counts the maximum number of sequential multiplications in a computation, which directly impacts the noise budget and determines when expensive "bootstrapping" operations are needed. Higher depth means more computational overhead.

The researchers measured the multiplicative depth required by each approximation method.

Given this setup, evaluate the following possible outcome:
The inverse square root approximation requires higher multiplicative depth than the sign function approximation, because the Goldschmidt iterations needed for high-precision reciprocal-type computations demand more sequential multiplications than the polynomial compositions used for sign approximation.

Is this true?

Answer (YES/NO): NO